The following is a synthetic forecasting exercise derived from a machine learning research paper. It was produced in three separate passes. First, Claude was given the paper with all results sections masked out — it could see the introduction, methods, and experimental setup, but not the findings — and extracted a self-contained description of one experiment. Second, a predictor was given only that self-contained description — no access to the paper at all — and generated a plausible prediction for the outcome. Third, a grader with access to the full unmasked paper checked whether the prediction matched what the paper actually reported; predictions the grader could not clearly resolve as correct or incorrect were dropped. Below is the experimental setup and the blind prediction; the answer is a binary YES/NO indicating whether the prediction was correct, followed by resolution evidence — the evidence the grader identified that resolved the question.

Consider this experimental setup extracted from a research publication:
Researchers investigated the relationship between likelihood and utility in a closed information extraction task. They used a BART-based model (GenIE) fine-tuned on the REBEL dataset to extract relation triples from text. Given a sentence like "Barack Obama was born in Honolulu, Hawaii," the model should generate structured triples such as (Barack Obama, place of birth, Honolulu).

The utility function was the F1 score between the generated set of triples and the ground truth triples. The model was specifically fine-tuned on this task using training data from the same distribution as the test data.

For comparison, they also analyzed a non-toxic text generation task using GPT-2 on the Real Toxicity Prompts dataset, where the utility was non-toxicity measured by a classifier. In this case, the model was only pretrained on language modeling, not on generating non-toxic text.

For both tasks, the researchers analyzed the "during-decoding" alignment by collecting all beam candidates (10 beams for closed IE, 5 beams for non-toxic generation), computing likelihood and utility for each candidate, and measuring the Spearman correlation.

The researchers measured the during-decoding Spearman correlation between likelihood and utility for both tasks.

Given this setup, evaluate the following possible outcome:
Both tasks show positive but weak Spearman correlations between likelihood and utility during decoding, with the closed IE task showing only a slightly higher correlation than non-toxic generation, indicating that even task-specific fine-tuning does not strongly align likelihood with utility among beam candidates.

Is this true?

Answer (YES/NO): NO